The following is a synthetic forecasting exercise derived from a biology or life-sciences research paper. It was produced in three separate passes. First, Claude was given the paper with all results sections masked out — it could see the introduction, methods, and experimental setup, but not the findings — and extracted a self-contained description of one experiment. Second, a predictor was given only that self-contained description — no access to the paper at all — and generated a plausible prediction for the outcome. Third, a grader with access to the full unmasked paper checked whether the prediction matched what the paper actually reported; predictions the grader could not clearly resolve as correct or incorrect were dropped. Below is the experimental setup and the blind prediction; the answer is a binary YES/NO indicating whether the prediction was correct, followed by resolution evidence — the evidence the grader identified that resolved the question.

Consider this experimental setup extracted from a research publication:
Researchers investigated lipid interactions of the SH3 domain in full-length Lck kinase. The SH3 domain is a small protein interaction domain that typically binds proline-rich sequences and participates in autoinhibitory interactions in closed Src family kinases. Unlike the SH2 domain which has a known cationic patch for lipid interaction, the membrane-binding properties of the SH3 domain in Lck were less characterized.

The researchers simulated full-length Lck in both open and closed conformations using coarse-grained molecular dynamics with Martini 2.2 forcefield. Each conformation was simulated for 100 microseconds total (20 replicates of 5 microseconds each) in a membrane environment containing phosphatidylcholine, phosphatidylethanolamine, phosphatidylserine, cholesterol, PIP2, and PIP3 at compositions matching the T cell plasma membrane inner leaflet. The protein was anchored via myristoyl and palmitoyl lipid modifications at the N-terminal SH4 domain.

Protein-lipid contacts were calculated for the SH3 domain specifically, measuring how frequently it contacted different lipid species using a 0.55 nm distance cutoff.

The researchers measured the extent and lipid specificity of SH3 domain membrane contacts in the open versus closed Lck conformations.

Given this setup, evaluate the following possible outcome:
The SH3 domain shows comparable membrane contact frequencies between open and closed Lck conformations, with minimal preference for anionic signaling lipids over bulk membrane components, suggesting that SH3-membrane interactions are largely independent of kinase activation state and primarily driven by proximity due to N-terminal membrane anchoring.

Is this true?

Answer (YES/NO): NO